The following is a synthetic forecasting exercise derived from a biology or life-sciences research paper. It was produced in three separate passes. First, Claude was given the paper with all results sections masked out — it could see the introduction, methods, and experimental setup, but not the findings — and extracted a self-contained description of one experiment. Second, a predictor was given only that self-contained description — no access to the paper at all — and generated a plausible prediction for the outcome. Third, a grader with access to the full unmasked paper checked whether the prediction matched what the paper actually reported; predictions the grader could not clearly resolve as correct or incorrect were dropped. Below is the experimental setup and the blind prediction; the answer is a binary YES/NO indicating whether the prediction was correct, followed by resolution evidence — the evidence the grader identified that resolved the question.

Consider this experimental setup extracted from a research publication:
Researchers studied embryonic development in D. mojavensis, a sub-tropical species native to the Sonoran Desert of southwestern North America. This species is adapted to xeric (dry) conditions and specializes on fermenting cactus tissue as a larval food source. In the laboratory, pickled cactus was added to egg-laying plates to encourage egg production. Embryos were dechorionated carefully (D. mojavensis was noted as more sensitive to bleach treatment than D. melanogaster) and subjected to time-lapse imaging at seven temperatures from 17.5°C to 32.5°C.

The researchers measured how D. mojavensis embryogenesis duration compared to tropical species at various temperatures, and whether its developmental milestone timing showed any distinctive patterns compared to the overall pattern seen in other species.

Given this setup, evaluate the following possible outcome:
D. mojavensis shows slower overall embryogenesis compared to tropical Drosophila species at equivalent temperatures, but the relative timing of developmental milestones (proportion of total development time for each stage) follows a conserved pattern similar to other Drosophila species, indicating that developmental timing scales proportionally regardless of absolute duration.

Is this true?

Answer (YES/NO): NO